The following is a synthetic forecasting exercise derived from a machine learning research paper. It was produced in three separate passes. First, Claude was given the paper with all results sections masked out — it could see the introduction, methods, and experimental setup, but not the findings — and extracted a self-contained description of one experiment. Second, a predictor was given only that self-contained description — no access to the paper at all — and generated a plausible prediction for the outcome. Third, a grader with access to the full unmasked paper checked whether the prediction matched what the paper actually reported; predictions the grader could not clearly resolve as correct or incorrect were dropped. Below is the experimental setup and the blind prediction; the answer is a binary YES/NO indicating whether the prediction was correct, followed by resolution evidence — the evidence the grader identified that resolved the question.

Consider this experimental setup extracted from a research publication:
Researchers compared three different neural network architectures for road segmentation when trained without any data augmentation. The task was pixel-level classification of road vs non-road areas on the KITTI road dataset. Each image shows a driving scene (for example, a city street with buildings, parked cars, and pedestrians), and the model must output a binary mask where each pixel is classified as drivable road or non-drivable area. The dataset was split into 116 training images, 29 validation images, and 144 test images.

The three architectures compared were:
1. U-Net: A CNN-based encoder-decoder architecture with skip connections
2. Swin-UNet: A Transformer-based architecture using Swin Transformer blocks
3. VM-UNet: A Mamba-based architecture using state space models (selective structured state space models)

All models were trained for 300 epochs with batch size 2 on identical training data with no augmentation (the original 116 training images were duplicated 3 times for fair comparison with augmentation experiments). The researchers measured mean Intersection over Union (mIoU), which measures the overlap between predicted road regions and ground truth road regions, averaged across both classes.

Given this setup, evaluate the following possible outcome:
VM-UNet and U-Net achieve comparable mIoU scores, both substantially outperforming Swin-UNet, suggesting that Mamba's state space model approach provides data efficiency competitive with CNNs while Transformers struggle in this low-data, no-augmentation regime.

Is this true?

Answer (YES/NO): NO